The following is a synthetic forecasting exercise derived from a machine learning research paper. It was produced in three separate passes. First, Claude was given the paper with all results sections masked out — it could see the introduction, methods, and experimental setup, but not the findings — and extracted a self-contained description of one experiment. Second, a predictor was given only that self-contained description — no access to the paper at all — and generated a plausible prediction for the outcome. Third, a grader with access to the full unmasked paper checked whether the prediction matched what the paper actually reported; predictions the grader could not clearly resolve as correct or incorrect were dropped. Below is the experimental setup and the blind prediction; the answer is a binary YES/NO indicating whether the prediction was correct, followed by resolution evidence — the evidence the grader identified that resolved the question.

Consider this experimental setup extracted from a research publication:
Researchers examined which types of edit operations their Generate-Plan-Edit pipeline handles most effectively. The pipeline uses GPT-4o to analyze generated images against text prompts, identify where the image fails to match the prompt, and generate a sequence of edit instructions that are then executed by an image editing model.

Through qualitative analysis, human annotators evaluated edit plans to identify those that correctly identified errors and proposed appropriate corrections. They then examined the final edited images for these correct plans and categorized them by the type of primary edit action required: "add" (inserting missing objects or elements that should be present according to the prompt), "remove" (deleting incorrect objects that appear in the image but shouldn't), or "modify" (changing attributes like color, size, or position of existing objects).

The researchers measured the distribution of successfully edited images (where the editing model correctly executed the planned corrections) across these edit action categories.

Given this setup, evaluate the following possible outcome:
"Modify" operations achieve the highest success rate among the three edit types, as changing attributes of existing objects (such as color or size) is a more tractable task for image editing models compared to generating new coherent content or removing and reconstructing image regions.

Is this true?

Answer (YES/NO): NO